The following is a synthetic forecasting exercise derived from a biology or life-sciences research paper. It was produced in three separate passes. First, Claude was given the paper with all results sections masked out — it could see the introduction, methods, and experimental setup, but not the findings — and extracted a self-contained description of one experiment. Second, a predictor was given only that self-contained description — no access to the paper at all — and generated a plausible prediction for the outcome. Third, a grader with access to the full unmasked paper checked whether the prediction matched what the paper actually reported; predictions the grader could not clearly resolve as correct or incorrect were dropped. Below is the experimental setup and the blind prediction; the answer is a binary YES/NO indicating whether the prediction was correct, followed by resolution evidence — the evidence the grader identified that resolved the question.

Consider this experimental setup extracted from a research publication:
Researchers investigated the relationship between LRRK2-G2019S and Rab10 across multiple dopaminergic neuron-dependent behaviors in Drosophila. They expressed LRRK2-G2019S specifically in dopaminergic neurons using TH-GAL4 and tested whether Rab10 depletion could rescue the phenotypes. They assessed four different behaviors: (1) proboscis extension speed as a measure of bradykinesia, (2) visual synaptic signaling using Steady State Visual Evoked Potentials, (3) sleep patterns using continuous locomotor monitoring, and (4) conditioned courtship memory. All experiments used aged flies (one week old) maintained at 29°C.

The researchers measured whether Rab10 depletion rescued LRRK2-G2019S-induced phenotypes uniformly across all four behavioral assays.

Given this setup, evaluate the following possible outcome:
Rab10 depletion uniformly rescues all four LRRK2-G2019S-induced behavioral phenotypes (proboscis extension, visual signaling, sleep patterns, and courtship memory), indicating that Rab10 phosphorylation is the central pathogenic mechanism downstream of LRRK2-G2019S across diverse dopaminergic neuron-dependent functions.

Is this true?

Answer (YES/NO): NO